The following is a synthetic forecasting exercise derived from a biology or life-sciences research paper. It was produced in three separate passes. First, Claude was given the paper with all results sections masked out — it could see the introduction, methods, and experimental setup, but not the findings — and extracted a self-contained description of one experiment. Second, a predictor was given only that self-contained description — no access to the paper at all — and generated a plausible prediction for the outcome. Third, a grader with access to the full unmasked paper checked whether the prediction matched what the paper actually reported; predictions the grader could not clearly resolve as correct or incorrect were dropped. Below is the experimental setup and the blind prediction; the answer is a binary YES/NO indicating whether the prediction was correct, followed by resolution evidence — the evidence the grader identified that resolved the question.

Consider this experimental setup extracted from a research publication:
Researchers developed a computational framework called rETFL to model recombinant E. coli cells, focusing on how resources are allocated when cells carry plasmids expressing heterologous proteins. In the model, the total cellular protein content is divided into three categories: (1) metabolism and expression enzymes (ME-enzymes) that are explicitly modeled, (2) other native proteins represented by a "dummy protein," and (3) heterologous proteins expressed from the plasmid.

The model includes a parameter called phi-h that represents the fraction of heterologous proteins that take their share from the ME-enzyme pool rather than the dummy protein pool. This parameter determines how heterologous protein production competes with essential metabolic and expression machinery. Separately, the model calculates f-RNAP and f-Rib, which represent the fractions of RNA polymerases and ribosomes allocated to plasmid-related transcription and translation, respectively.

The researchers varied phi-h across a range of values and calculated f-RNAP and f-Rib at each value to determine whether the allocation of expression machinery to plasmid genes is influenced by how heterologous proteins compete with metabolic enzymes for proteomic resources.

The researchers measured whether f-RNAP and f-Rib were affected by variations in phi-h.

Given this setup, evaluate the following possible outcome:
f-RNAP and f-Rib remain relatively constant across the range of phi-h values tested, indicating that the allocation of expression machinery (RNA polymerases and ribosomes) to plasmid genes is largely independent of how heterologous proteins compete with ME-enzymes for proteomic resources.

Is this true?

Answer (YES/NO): YES